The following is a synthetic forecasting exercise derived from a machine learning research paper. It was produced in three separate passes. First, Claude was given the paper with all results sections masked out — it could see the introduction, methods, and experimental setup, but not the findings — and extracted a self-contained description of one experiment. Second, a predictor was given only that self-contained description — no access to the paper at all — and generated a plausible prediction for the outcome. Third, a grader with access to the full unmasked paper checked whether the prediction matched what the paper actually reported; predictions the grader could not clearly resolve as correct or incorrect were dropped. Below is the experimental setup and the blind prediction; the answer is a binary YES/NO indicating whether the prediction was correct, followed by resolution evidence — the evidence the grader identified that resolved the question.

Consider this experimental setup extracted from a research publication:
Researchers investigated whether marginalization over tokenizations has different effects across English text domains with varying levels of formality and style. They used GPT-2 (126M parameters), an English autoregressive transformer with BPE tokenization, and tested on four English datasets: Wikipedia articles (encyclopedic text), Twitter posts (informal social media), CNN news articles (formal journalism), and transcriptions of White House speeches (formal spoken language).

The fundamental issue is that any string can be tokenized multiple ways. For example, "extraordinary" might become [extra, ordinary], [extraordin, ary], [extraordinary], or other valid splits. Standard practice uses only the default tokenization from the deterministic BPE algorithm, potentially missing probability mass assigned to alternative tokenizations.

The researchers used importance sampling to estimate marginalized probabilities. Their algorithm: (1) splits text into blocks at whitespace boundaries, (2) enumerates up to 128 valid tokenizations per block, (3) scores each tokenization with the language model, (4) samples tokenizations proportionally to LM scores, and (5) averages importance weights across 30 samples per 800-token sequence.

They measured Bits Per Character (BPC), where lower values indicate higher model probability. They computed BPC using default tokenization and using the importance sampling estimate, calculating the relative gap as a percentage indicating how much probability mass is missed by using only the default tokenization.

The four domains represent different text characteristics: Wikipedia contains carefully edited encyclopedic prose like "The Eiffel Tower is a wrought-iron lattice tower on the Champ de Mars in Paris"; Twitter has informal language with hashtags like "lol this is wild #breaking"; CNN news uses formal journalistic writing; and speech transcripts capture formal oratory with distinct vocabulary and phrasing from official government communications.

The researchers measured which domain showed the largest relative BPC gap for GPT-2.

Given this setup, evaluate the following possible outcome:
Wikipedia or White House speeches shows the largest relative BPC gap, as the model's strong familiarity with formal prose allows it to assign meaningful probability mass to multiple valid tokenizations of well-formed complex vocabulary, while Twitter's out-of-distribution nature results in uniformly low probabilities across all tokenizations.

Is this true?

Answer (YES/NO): YES